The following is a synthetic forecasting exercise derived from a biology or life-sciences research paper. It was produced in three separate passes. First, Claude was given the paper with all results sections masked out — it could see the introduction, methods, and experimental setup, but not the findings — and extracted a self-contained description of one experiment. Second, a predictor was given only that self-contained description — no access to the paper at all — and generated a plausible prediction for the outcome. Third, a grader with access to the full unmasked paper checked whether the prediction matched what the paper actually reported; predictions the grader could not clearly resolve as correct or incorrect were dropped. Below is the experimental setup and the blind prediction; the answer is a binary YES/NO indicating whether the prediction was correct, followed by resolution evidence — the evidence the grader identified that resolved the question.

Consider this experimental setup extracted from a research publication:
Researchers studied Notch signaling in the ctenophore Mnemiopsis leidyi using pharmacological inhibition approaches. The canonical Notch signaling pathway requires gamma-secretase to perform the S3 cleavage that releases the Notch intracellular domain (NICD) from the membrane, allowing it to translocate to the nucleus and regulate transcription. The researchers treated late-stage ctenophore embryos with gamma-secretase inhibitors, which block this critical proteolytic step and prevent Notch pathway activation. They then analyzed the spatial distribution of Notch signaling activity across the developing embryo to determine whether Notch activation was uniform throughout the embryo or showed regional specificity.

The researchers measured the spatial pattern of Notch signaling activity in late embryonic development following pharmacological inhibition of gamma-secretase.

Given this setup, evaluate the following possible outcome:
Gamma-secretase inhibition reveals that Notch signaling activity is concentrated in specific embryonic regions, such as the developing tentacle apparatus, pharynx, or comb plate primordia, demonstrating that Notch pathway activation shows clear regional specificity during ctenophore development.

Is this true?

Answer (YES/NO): YES